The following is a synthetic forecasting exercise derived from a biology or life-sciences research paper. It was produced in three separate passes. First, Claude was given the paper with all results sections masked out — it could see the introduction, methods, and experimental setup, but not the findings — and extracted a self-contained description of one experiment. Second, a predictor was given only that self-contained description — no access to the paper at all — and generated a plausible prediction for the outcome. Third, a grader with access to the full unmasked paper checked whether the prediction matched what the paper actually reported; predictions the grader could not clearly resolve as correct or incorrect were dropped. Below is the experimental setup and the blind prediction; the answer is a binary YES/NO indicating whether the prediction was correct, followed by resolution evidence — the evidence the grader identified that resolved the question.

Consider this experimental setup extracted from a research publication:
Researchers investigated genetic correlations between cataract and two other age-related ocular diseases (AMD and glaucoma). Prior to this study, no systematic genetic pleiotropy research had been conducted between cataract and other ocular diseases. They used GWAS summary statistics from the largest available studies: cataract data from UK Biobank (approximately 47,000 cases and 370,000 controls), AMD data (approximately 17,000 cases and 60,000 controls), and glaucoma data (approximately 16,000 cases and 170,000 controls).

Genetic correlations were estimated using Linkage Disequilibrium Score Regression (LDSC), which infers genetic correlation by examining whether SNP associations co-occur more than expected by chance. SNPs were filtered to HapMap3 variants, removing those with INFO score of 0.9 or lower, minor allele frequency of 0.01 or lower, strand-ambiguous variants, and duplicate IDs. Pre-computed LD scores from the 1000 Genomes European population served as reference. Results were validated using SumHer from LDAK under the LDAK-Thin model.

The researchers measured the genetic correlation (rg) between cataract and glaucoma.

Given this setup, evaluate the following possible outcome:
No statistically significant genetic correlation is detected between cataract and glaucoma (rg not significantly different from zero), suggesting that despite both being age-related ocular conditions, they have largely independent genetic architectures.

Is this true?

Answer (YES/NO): NO